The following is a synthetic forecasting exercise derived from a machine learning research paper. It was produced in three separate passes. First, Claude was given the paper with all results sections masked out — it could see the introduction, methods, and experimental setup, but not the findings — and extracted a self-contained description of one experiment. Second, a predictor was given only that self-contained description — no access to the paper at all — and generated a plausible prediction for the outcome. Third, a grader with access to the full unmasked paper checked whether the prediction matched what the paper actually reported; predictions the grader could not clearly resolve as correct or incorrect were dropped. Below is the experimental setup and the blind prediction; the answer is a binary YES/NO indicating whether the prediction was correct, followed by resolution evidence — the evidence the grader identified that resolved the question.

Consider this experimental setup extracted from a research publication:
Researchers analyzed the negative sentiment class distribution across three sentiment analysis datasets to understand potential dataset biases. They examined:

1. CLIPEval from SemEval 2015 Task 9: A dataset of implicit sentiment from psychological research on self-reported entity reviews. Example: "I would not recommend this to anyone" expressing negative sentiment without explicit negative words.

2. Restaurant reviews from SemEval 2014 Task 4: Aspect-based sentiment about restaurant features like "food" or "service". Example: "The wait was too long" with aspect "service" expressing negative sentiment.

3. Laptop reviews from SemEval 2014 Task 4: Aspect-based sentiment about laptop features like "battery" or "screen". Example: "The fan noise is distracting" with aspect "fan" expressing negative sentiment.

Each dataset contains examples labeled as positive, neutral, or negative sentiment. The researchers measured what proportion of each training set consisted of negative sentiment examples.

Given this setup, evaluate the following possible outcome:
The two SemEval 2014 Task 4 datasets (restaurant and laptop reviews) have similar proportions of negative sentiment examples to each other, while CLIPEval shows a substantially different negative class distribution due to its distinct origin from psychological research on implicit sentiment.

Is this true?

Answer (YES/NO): YES